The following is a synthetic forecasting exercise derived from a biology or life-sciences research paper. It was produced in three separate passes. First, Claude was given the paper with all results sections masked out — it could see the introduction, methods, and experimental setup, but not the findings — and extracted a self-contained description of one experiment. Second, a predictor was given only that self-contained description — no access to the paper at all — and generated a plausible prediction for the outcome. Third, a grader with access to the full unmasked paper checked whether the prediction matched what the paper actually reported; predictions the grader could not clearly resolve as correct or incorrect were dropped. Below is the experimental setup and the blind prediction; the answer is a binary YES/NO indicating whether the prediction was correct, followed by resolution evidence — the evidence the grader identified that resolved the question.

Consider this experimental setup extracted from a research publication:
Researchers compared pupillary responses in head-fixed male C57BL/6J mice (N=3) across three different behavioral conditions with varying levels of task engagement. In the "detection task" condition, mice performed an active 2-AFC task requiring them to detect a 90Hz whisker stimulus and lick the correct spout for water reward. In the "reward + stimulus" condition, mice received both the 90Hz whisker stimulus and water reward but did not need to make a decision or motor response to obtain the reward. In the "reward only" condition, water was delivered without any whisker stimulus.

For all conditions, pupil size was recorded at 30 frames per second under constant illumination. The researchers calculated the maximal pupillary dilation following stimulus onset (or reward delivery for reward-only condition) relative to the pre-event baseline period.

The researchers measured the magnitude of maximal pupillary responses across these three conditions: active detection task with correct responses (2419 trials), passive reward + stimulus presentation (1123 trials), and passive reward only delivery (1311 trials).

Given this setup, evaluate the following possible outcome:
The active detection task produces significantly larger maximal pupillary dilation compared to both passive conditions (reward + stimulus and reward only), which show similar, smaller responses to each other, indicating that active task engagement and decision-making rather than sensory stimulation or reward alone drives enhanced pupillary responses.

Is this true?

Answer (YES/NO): NO